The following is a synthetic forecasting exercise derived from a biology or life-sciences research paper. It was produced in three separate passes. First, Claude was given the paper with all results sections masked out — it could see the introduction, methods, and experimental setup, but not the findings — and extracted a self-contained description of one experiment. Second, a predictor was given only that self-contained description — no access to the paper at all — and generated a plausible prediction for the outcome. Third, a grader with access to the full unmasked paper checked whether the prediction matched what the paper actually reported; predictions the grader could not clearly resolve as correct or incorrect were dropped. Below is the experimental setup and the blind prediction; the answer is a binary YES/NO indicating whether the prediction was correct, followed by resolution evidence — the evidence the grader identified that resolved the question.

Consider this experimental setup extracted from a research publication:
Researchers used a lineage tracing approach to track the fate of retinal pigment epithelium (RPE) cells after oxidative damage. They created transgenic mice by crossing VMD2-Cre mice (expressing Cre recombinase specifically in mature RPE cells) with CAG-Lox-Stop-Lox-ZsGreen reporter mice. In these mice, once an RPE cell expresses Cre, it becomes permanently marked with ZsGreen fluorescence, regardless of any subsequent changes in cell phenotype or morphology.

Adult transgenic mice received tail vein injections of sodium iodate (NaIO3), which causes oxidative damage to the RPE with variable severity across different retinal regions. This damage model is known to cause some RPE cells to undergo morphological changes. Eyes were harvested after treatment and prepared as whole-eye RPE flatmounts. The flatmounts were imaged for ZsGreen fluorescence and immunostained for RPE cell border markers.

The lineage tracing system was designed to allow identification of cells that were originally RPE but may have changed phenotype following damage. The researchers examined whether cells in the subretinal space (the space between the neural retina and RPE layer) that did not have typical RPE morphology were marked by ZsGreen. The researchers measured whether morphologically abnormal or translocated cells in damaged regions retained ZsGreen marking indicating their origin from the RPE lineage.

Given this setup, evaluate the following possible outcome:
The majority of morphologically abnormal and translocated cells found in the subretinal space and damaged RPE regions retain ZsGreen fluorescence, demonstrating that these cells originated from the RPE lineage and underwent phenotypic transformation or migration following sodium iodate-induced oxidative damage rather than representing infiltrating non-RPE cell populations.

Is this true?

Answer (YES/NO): YES